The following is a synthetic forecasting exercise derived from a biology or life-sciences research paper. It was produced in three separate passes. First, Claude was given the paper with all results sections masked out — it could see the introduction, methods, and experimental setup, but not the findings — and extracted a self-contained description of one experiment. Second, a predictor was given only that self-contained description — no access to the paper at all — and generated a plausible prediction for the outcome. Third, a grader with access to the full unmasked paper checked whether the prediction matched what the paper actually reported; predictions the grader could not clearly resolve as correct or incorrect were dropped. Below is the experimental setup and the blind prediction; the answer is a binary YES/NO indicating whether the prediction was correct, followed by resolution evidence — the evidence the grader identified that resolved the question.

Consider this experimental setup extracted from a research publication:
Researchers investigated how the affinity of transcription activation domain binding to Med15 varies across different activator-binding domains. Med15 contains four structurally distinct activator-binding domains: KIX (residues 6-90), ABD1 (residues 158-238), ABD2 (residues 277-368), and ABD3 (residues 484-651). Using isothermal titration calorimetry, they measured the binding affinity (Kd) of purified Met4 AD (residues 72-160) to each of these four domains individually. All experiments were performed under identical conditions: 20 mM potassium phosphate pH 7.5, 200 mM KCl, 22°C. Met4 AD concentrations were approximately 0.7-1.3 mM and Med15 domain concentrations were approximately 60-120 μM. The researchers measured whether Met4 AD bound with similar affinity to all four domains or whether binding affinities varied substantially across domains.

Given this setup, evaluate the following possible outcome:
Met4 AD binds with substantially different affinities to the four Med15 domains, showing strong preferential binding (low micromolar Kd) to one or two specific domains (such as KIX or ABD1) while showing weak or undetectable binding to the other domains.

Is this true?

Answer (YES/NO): NO